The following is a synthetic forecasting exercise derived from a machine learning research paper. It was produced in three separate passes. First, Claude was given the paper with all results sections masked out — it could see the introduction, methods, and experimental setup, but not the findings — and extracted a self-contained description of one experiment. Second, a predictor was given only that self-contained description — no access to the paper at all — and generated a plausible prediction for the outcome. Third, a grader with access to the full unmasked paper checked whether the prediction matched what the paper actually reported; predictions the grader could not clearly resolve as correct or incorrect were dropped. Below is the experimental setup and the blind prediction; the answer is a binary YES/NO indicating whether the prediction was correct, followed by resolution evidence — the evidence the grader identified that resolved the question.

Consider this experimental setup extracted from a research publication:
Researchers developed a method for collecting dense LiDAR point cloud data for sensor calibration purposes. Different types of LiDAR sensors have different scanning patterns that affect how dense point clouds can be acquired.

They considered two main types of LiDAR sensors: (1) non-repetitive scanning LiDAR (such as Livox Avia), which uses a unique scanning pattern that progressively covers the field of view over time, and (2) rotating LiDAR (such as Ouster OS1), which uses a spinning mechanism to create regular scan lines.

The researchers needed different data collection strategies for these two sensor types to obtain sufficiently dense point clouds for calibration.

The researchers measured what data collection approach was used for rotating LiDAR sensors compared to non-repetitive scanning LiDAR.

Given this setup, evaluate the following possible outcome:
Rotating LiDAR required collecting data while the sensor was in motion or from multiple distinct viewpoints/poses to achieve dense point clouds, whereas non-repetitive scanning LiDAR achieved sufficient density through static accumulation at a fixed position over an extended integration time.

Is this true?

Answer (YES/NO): YES